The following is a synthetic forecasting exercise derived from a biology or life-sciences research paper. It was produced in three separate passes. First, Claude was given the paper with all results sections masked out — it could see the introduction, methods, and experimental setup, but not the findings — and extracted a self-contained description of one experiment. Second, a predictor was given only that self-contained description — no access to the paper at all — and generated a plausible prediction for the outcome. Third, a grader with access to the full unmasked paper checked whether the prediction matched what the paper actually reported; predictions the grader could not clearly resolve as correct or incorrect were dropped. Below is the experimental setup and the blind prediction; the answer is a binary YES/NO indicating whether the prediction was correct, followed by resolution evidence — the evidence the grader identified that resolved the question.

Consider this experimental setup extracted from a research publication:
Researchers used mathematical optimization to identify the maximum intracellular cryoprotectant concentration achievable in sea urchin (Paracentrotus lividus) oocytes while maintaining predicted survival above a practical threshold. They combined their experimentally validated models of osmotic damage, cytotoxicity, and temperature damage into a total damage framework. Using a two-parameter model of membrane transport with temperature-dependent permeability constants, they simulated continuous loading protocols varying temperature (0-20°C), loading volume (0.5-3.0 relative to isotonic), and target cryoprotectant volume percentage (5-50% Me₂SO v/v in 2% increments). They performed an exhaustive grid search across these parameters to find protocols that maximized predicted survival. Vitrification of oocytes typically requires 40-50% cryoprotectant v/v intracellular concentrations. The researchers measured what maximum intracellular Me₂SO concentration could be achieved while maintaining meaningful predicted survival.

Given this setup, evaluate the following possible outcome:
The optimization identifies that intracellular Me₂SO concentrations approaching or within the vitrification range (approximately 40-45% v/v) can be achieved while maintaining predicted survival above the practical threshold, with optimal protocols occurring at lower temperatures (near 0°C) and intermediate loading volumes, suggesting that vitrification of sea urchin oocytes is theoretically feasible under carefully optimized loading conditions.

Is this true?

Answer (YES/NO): NO